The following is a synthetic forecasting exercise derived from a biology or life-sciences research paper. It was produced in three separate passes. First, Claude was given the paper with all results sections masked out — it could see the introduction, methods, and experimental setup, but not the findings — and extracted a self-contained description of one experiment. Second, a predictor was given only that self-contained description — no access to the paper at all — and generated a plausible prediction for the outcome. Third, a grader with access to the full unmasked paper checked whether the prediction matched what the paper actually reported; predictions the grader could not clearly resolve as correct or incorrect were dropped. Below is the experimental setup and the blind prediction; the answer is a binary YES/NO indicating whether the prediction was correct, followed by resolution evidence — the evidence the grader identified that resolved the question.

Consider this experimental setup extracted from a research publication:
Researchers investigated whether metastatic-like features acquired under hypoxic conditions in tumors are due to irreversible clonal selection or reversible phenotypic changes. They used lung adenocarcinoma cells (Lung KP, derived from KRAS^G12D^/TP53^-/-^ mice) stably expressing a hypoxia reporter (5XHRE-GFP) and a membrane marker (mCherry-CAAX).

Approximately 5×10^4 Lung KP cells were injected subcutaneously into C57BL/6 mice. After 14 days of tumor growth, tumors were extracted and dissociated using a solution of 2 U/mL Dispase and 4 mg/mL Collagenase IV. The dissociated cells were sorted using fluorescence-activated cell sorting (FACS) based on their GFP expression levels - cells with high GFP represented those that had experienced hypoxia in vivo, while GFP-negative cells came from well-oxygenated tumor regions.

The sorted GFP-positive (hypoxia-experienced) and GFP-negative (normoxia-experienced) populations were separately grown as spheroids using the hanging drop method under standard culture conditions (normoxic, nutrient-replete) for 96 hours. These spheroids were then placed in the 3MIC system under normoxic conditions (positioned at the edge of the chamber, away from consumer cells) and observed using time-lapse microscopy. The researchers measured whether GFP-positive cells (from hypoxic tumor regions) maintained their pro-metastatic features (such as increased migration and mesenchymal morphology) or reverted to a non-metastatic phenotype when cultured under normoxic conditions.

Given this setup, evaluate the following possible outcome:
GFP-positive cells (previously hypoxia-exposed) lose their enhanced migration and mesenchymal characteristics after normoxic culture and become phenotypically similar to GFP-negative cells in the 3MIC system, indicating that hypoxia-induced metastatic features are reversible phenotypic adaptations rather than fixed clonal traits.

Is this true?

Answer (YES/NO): YES